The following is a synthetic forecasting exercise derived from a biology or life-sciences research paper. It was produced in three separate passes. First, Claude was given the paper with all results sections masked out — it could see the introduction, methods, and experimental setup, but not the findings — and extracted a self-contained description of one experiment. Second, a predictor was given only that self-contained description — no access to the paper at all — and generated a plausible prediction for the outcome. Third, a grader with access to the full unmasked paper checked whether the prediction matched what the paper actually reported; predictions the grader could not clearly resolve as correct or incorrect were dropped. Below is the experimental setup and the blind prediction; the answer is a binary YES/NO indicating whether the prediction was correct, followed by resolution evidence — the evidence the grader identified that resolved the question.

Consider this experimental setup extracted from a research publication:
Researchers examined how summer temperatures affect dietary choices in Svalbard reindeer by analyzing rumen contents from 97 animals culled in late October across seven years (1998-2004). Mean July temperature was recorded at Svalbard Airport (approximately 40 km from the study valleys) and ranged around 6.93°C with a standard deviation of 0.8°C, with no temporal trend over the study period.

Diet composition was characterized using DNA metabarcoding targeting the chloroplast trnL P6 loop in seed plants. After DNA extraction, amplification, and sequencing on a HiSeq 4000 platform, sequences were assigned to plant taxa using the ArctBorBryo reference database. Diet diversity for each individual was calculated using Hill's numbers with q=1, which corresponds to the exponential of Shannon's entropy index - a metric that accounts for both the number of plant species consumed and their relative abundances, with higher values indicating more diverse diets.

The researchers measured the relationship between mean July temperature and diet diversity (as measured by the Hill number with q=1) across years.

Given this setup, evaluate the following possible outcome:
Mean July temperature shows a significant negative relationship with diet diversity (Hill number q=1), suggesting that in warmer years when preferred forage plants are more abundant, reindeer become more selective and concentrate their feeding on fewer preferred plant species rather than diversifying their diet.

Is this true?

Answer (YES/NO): NO